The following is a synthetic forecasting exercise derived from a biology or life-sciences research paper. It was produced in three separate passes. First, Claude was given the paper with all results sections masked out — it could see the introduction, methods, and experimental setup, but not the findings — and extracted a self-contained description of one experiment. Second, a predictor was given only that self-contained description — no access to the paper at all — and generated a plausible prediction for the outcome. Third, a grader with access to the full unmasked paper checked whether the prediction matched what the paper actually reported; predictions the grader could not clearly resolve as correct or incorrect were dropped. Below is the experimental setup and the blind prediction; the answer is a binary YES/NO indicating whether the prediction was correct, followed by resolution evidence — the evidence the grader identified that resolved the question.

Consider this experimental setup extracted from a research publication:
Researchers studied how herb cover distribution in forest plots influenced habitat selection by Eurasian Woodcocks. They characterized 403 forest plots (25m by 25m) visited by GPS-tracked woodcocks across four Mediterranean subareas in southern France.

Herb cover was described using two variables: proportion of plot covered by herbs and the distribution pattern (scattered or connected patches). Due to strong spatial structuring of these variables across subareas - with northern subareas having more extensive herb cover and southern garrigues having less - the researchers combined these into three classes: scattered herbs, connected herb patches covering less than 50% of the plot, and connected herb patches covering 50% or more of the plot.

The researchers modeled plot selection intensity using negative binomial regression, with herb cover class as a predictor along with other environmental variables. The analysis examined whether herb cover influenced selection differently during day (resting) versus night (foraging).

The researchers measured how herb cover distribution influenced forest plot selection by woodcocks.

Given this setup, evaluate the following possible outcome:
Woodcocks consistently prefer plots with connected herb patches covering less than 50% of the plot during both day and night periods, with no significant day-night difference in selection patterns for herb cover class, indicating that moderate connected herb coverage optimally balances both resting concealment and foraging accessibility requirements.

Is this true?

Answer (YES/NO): NO